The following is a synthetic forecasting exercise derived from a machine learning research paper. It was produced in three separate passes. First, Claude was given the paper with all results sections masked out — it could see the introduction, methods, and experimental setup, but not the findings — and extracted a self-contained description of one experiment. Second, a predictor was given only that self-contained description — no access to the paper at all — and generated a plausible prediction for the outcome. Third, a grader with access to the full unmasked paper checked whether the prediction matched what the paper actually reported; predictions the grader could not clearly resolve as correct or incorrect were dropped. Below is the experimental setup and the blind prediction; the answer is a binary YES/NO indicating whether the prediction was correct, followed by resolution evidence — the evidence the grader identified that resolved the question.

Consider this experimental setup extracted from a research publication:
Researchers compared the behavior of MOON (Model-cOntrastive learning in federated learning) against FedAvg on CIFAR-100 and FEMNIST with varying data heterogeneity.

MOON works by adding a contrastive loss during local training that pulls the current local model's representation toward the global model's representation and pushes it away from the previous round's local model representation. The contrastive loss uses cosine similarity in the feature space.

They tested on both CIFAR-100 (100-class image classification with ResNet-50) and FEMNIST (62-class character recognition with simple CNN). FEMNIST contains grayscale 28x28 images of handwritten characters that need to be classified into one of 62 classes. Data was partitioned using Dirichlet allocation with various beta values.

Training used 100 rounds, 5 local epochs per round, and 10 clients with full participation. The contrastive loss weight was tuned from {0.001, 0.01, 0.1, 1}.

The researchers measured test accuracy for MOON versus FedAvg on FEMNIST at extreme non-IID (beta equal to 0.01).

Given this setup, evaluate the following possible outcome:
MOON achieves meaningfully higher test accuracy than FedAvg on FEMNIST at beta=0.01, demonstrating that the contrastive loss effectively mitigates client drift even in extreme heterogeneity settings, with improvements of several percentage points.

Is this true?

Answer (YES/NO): NO